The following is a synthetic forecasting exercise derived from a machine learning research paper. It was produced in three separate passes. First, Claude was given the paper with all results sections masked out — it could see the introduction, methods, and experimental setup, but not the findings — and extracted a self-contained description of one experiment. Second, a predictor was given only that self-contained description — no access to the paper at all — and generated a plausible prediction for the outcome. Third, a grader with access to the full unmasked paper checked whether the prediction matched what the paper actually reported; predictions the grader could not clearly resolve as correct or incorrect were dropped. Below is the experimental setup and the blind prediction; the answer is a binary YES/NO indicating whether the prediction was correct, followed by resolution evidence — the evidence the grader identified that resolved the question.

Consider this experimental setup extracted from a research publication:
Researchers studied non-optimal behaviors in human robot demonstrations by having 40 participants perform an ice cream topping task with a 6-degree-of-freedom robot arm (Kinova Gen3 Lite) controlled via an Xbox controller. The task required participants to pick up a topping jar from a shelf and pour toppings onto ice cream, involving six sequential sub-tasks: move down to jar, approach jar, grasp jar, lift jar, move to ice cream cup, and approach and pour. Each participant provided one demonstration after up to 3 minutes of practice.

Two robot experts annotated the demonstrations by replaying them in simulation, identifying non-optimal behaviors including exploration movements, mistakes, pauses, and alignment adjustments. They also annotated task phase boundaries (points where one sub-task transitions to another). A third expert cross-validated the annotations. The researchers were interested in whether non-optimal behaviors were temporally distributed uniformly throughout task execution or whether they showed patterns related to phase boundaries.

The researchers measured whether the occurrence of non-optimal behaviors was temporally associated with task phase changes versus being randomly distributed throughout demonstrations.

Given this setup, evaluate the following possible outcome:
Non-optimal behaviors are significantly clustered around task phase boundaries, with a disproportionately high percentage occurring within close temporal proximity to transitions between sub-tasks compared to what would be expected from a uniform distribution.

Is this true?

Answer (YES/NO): YES